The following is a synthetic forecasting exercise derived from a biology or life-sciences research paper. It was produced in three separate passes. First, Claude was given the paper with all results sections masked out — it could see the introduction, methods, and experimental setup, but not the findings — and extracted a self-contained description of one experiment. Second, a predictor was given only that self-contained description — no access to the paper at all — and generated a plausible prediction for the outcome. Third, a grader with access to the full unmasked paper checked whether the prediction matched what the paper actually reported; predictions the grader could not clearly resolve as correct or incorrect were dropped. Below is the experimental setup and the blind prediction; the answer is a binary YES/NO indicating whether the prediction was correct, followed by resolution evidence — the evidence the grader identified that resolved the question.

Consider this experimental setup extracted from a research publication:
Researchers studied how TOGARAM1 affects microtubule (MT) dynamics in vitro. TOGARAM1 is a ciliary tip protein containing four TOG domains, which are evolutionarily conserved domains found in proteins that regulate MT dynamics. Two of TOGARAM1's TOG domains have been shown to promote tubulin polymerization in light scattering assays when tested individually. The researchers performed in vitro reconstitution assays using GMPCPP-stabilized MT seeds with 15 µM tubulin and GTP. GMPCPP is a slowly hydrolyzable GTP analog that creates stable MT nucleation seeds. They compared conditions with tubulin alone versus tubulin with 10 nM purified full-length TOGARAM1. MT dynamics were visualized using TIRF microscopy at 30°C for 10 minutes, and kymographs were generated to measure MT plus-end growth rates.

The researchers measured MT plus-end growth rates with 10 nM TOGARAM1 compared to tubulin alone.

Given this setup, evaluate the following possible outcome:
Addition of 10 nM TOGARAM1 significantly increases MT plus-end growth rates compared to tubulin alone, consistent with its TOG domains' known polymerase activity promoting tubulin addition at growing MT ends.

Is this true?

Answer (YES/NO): NO